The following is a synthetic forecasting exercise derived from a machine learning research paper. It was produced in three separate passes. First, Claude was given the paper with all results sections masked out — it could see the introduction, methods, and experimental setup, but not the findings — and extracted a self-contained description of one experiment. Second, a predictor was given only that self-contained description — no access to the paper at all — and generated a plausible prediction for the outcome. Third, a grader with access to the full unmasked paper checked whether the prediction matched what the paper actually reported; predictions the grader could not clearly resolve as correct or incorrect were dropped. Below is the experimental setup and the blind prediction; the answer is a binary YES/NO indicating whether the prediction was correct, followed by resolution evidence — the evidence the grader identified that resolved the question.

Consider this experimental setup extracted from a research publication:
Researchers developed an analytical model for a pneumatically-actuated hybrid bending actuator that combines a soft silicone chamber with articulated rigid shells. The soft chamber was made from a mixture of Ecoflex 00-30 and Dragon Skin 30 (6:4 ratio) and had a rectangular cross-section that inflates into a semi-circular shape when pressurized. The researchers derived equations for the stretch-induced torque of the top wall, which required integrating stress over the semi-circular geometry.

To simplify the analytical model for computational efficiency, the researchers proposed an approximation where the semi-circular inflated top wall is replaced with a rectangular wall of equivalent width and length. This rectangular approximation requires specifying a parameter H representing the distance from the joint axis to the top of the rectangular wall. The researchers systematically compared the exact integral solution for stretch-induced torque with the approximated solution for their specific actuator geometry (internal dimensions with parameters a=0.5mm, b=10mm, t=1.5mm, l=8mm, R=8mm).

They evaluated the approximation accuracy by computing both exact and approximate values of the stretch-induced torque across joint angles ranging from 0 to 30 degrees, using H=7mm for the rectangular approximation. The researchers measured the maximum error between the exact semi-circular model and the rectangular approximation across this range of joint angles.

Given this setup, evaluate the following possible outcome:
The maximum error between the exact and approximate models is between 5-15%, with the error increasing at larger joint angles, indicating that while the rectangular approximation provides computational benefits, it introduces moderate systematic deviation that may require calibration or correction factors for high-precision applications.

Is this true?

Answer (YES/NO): NO